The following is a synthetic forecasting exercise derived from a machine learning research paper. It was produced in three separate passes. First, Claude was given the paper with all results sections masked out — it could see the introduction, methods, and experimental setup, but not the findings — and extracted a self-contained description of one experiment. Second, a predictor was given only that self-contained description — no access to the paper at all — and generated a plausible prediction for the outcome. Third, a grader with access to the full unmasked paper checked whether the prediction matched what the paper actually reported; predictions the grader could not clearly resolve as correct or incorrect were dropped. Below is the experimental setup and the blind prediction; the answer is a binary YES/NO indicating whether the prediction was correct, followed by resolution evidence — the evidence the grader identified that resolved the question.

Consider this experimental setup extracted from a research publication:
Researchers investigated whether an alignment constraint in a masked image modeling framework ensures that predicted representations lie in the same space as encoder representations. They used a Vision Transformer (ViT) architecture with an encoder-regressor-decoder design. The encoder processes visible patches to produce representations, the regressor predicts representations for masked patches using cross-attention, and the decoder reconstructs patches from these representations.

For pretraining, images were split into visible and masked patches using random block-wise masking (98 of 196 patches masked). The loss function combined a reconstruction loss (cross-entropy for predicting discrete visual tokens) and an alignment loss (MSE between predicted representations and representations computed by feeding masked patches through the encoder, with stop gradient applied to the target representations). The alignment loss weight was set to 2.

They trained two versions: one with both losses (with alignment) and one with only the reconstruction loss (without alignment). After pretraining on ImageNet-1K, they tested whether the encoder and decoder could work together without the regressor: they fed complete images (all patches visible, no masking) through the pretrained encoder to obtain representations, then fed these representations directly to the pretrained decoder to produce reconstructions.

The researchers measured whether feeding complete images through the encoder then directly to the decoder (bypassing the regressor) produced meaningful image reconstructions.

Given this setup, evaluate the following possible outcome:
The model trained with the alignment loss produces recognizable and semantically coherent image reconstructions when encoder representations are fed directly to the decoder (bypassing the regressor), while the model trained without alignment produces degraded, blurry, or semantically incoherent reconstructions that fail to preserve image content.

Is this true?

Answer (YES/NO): YES